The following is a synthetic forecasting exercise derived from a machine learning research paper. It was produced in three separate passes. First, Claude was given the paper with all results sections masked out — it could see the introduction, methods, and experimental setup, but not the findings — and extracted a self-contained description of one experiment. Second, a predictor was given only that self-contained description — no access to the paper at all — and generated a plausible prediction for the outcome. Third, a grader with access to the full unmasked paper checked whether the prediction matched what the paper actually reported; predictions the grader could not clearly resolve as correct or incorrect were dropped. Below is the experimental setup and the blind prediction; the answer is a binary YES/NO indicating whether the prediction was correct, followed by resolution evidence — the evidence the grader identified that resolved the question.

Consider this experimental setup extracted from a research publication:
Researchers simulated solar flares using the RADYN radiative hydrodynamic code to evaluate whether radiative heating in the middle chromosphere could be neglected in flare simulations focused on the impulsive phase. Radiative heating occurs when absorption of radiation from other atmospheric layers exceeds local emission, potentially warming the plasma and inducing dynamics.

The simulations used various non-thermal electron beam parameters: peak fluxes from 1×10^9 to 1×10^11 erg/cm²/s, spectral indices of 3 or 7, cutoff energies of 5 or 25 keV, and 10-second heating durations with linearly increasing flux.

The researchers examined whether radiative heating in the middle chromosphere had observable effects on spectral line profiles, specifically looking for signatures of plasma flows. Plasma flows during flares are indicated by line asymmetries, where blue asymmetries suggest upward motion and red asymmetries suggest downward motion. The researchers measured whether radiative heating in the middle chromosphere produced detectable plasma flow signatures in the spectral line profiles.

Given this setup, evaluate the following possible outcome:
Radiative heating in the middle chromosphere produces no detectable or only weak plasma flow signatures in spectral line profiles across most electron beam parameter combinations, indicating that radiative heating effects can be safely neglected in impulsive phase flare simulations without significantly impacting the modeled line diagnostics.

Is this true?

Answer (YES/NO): YES